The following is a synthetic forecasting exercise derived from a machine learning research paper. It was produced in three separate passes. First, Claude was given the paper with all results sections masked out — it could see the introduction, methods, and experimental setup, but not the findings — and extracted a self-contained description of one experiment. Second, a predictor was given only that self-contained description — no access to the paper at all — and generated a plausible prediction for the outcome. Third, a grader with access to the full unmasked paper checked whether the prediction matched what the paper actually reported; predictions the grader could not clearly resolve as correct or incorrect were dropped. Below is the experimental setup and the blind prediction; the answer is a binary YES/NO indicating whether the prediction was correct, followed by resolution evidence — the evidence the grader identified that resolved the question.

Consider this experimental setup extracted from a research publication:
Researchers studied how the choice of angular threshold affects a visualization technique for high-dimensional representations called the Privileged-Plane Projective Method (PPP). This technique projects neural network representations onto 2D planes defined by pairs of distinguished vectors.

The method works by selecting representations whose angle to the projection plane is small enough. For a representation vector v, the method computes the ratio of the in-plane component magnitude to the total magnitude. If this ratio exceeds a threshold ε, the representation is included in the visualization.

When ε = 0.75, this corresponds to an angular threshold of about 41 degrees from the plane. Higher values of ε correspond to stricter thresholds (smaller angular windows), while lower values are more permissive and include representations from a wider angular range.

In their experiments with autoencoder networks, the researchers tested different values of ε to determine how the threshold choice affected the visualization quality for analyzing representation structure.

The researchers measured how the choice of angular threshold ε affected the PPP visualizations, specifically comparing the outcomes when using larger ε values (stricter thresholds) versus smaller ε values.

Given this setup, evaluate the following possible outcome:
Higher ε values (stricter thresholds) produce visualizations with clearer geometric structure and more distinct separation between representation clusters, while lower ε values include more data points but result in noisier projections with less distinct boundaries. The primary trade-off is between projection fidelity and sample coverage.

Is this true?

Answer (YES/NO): NO